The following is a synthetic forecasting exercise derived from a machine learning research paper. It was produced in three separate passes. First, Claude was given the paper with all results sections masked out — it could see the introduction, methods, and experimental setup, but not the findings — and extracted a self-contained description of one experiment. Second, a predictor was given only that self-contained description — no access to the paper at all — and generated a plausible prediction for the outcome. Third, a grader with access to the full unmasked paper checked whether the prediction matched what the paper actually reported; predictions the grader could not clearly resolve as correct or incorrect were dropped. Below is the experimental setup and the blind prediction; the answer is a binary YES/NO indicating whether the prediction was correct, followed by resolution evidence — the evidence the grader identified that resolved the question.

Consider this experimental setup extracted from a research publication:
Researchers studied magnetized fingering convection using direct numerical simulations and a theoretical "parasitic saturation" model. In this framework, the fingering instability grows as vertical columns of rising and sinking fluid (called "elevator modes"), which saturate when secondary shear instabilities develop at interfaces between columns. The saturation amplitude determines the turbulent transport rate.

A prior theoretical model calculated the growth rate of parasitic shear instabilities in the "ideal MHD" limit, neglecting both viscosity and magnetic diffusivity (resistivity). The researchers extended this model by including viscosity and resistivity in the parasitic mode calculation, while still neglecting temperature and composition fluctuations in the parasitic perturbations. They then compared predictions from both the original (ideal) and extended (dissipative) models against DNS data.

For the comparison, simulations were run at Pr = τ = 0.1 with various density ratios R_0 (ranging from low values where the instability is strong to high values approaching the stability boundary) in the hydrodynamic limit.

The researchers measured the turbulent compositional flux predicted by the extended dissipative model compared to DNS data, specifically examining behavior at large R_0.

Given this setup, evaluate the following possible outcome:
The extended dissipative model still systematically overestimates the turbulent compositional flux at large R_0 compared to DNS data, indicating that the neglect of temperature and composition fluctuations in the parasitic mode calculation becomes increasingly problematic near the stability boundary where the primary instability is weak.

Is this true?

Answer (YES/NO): YES